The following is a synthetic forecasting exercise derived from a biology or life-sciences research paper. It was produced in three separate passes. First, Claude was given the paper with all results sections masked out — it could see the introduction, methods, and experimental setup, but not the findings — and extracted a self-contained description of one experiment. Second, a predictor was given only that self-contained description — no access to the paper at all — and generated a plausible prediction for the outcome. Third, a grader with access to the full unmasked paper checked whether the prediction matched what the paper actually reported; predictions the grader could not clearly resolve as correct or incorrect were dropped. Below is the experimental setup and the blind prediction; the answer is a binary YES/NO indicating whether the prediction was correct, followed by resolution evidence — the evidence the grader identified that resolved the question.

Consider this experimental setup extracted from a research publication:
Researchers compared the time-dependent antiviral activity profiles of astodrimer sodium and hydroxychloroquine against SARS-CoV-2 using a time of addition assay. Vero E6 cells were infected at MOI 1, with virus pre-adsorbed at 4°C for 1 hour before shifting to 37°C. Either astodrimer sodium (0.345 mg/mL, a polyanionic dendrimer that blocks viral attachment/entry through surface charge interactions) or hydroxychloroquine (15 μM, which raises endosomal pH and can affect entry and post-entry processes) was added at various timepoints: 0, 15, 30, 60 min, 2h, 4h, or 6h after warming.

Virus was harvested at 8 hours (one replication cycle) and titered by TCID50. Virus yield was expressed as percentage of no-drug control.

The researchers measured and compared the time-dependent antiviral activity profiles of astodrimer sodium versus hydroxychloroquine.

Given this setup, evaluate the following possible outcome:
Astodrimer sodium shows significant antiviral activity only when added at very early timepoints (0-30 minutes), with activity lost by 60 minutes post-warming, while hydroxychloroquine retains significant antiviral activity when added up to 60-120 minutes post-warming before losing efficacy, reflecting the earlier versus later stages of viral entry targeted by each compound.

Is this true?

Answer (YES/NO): NO